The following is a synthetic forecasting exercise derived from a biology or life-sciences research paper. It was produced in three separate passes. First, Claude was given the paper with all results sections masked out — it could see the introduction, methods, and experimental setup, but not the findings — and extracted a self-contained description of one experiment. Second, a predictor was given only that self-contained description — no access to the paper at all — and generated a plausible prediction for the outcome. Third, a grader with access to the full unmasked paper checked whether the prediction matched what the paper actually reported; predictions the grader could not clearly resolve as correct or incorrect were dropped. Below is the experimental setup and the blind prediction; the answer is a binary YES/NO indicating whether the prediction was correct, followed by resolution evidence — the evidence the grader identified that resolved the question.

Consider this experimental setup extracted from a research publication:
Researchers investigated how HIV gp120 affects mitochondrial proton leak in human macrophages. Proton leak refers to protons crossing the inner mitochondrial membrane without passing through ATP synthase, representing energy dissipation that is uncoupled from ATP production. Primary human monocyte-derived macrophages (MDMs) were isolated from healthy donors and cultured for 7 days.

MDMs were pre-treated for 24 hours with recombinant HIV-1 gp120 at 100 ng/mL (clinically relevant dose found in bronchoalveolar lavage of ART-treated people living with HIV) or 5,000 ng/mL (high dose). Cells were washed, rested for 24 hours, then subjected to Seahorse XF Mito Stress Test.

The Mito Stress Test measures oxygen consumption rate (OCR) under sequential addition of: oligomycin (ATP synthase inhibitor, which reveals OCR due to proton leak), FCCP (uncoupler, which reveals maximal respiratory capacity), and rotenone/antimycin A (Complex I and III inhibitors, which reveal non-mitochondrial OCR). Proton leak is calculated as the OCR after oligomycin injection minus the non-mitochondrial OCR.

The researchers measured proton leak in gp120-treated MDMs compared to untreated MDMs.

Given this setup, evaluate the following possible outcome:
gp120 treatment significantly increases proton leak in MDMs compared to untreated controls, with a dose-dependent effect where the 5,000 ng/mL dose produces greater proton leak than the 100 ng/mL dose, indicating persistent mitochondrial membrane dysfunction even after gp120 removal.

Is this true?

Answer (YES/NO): NO